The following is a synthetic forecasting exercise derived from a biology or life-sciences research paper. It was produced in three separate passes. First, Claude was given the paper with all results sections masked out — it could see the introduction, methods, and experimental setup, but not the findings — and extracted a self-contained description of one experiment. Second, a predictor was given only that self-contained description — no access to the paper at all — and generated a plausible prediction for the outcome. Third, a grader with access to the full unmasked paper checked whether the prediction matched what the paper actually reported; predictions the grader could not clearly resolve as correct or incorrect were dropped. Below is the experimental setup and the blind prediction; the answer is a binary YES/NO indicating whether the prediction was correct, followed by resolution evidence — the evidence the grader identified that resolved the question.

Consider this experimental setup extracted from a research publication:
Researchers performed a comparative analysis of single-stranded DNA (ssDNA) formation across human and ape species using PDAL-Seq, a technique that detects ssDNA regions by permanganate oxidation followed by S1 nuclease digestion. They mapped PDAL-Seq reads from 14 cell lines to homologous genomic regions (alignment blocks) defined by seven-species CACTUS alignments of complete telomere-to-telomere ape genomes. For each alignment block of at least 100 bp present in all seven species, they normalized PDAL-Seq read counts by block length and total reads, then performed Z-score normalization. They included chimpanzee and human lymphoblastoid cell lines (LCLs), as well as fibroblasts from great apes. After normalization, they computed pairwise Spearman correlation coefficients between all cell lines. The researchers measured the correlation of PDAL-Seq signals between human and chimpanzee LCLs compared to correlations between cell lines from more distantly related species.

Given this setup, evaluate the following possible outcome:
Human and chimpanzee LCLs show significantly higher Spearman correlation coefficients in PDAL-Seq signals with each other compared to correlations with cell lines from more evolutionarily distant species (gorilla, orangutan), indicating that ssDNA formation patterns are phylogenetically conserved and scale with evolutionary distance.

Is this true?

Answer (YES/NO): NO